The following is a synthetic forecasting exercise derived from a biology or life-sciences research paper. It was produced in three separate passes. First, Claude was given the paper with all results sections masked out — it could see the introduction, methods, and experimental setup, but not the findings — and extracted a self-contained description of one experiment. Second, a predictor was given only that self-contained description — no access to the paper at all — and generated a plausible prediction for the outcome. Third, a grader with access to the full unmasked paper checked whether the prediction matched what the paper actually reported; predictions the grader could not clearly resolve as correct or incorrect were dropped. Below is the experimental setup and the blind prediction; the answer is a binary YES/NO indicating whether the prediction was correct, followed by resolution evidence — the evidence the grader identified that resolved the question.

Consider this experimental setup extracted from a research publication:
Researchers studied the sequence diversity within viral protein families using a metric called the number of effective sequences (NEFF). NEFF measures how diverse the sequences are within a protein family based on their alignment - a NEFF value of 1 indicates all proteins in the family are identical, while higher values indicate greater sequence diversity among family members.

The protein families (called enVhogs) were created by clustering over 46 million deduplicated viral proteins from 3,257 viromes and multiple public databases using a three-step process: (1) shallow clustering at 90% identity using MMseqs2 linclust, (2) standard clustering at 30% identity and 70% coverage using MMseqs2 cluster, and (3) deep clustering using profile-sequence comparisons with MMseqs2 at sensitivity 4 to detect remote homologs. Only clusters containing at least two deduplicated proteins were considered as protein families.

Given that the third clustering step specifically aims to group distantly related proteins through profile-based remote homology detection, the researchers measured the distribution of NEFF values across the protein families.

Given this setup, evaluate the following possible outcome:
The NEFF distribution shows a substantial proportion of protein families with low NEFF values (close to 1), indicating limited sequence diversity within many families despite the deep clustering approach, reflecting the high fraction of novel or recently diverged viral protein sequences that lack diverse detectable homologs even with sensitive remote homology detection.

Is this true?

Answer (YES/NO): NO